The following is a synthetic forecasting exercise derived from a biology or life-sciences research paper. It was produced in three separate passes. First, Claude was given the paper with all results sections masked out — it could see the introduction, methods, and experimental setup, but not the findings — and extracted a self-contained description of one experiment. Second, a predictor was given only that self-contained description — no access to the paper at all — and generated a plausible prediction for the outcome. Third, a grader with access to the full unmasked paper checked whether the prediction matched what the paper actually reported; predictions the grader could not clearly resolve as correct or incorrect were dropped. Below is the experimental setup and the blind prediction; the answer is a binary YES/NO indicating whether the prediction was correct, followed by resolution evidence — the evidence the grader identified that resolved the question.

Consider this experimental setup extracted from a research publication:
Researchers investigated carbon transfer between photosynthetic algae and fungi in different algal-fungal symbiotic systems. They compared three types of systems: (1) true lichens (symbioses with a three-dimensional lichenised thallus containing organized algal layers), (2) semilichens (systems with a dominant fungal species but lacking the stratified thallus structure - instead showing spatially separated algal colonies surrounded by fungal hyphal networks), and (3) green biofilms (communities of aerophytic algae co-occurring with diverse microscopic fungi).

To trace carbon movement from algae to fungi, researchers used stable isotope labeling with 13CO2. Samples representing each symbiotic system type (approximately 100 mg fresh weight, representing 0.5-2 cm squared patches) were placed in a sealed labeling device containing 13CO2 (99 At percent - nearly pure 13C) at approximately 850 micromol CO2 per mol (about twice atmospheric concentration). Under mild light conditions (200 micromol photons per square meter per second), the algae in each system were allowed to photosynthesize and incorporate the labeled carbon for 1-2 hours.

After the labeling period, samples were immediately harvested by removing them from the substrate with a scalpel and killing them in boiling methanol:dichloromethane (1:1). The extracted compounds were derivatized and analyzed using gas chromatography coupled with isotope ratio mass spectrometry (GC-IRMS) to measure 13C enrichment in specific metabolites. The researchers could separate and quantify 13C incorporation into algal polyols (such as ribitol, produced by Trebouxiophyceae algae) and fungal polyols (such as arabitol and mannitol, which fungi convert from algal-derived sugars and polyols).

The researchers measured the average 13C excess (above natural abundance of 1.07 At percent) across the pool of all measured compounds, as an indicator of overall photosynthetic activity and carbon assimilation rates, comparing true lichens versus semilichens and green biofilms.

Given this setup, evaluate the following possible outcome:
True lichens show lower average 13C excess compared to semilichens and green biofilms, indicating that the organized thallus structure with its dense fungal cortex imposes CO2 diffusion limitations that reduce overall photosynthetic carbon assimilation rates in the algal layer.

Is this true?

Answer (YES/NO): NO